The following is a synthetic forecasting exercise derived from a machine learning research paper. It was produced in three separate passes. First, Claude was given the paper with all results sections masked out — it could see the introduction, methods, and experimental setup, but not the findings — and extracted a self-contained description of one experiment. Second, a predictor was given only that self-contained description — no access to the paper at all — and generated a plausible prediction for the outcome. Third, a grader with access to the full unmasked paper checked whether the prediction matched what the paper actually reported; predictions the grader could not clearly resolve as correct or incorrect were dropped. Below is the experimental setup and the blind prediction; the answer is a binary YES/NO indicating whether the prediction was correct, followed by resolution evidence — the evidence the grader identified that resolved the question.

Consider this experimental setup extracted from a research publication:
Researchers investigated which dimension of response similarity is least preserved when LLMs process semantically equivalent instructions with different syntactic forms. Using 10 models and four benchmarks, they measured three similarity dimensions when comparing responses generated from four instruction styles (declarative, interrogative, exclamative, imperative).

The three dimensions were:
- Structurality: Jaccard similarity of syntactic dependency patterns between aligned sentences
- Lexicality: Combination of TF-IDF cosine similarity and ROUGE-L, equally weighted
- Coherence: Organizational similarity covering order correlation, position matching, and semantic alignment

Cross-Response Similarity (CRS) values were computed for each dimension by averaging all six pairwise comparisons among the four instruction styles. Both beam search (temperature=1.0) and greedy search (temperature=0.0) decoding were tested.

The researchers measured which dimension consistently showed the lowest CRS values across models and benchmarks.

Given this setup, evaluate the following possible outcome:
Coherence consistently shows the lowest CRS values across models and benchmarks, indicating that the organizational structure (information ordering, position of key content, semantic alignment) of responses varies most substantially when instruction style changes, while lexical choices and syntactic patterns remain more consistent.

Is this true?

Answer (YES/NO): NO